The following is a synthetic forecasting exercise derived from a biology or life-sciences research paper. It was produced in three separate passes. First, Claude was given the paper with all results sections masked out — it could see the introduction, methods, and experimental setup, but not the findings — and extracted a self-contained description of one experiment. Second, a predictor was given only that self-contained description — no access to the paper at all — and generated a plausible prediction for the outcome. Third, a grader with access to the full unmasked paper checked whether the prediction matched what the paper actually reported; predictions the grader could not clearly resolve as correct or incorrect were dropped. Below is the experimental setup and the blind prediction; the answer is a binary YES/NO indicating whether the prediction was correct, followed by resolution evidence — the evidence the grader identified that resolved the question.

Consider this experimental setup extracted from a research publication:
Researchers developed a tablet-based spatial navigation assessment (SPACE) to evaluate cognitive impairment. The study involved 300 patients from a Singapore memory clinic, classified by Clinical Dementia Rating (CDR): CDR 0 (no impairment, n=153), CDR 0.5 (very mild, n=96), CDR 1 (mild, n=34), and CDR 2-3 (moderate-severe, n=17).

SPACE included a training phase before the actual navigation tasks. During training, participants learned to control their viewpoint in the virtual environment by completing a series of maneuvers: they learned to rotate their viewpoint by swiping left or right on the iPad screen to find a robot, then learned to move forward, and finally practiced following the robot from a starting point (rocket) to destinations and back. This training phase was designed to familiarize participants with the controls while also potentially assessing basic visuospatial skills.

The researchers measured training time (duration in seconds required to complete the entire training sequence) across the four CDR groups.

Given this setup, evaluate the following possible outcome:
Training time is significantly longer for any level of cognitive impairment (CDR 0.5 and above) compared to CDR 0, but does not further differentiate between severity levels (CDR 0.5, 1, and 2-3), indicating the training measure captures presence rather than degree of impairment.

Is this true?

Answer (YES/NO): NO